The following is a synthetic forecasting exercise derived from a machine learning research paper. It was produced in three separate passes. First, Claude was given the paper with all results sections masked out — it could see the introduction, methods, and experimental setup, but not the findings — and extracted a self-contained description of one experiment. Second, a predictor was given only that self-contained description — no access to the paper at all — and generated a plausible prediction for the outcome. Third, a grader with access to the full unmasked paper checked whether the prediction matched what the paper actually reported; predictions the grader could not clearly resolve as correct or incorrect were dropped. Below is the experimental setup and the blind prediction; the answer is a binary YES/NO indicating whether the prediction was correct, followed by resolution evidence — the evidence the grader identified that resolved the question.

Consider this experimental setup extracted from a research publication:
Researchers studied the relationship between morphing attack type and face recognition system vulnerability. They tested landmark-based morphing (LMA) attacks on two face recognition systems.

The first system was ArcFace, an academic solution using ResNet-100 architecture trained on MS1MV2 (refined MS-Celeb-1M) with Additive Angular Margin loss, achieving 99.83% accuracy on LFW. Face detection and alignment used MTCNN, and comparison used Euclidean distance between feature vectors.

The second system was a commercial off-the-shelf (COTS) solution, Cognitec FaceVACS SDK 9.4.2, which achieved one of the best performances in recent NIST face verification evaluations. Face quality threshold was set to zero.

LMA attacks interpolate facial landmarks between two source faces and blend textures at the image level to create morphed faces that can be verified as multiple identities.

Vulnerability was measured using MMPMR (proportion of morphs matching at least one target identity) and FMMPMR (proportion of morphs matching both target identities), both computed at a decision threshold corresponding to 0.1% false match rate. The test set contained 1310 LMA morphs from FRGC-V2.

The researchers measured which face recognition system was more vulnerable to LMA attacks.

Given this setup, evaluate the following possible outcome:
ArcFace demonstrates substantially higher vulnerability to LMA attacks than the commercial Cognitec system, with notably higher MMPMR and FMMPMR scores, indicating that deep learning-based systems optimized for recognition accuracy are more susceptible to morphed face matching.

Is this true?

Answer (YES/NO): NO